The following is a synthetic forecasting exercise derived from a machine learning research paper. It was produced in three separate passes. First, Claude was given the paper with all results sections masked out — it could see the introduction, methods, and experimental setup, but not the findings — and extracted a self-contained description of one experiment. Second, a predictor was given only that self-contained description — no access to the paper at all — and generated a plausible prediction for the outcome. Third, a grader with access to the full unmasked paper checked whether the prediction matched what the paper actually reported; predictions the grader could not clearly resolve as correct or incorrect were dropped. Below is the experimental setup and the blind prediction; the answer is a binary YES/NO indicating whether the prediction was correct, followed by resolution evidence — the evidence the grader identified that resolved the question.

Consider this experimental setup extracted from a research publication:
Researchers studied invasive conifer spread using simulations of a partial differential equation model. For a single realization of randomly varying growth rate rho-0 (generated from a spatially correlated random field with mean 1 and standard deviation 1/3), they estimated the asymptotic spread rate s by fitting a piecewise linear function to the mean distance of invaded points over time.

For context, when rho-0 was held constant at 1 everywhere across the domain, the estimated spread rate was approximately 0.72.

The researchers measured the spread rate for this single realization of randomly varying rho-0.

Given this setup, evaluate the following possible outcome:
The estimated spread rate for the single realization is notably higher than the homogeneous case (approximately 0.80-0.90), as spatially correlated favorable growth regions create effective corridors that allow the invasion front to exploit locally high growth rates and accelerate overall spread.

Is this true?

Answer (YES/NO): NO